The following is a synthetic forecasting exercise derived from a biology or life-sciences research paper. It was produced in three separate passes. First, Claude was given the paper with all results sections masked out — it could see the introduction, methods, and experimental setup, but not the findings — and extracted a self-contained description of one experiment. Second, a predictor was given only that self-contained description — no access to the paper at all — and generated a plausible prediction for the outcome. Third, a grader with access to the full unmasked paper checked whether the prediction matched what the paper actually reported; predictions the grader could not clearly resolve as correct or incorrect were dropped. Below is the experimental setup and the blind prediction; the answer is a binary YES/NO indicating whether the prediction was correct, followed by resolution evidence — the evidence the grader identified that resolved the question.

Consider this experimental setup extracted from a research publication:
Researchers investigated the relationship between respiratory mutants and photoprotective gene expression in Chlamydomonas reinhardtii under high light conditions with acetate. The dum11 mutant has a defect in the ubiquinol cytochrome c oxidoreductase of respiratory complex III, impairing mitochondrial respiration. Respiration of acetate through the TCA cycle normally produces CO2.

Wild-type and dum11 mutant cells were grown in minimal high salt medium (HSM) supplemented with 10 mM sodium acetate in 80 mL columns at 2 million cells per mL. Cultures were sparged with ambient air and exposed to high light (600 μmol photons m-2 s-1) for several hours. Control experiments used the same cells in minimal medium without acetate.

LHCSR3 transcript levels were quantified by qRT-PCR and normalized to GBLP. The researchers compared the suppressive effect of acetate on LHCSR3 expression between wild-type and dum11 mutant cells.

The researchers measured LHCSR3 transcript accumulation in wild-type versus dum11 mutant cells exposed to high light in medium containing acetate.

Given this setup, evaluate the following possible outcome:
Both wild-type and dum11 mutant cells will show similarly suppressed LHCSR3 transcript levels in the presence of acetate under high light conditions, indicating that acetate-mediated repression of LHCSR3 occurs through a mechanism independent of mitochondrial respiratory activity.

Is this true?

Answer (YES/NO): NO